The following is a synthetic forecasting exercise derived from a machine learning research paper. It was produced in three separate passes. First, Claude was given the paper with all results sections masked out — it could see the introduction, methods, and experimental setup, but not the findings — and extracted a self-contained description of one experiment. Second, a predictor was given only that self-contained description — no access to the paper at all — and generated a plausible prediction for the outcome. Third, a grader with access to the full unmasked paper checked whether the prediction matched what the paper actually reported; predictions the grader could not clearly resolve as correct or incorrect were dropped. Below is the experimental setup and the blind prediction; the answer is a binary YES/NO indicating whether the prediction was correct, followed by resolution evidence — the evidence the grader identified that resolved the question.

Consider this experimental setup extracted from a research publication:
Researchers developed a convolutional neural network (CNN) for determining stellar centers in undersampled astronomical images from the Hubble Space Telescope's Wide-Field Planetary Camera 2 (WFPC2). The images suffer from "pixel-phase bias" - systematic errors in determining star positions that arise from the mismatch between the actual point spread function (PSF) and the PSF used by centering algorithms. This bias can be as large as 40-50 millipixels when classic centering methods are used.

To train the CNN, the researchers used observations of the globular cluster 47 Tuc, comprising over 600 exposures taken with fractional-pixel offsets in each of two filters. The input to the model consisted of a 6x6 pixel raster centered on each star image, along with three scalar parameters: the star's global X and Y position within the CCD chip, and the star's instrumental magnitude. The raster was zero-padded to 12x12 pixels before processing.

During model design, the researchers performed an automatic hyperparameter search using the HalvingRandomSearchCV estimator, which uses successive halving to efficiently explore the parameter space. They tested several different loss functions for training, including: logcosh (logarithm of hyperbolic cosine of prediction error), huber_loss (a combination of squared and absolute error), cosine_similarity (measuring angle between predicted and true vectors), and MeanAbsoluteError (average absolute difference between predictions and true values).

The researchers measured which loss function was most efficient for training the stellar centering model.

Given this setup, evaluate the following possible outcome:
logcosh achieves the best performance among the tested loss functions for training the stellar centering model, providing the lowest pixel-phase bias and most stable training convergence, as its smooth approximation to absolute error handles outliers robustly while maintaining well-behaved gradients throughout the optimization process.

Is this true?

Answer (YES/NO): NO